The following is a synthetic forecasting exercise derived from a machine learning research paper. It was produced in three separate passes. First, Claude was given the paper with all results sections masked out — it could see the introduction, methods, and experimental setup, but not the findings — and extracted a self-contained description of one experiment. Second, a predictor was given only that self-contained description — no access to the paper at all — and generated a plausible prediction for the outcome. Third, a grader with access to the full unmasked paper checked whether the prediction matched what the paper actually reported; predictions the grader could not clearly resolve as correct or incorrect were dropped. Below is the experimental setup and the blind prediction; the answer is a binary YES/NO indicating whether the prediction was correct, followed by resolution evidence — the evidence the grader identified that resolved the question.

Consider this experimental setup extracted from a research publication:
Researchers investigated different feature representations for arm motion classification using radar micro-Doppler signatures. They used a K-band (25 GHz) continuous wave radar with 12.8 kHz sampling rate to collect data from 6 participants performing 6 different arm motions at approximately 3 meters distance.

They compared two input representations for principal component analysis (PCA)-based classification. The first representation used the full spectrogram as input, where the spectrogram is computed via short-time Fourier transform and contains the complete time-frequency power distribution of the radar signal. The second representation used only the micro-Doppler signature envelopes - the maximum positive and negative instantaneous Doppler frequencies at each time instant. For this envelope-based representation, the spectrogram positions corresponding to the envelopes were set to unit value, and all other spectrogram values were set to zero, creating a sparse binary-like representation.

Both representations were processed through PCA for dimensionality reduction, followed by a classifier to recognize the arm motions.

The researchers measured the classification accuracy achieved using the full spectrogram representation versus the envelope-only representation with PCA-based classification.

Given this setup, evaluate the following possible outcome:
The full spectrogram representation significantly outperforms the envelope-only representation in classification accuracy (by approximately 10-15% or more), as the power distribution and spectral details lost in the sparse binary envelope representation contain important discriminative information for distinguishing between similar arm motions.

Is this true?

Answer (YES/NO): NO